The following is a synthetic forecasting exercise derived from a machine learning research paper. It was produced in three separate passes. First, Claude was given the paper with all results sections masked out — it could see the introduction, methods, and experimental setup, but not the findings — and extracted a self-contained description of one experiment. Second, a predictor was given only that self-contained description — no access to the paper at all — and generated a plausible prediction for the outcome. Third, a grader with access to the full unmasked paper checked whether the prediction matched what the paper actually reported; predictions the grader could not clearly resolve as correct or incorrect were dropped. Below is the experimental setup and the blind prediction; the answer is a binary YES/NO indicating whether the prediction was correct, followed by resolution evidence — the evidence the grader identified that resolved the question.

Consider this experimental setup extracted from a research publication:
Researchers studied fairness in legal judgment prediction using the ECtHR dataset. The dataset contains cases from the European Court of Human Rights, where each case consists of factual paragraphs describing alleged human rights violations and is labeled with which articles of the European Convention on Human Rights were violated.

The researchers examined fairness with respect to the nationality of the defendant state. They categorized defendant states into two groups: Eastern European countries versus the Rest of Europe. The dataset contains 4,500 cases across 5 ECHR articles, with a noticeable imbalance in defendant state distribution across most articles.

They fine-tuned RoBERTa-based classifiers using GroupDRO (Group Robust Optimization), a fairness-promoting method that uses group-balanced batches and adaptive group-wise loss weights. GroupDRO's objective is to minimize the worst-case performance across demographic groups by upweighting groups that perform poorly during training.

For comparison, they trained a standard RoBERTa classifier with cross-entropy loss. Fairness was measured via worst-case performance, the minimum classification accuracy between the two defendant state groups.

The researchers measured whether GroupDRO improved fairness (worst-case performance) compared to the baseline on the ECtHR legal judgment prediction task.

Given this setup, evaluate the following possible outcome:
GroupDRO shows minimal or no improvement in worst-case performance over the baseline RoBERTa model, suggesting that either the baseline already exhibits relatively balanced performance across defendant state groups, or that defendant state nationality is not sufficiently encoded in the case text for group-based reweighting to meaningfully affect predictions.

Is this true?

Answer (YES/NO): YES